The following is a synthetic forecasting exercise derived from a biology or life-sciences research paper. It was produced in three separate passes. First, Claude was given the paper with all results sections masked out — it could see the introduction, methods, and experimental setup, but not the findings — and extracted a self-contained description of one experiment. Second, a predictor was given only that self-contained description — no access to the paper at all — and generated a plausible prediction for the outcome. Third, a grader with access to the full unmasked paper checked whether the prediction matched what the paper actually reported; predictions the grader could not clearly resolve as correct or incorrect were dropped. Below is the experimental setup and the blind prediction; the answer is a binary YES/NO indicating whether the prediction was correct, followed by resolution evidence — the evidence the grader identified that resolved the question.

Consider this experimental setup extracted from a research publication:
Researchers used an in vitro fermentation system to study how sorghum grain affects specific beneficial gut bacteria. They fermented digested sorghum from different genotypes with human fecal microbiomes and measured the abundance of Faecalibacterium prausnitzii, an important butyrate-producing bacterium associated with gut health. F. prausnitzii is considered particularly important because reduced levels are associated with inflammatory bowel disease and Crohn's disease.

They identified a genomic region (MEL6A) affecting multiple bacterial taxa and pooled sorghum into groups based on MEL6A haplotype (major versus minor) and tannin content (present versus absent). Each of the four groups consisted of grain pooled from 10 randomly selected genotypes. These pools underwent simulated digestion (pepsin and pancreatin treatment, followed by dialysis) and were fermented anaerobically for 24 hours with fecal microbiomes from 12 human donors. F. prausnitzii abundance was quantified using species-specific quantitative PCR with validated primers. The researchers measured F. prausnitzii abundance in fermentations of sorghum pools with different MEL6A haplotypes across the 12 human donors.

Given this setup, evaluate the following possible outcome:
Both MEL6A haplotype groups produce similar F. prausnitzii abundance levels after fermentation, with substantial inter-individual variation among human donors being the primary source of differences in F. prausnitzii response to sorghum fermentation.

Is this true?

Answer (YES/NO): NO